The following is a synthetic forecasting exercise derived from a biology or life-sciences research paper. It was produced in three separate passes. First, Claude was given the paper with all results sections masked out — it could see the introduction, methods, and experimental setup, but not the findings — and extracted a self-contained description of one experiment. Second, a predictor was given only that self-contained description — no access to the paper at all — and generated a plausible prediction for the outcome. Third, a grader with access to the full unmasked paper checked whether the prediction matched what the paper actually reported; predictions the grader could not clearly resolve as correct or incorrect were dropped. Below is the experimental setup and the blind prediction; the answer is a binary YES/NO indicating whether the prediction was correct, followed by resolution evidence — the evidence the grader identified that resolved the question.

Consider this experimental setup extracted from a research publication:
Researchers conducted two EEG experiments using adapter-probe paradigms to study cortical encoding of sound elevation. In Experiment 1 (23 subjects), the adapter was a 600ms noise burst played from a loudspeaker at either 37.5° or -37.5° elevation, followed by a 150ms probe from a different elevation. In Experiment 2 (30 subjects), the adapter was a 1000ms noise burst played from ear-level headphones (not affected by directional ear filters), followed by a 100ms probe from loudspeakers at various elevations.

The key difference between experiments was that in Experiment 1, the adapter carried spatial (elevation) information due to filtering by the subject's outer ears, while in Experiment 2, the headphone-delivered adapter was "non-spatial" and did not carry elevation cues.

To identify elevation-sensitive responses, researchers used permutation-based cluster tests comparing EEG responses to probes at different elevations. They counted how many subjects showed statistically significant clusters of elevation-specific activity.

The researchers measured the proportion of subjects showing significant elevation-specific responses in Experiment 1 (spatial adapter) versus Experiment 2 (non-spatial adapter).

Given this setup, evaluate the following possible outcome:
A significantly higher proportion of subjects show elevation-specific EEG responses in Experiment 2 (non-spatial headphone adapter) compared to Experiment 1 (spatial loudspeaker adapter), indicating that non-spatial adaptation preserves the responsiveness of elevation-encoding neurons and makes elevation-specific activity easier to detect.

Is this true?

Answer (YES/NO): YES